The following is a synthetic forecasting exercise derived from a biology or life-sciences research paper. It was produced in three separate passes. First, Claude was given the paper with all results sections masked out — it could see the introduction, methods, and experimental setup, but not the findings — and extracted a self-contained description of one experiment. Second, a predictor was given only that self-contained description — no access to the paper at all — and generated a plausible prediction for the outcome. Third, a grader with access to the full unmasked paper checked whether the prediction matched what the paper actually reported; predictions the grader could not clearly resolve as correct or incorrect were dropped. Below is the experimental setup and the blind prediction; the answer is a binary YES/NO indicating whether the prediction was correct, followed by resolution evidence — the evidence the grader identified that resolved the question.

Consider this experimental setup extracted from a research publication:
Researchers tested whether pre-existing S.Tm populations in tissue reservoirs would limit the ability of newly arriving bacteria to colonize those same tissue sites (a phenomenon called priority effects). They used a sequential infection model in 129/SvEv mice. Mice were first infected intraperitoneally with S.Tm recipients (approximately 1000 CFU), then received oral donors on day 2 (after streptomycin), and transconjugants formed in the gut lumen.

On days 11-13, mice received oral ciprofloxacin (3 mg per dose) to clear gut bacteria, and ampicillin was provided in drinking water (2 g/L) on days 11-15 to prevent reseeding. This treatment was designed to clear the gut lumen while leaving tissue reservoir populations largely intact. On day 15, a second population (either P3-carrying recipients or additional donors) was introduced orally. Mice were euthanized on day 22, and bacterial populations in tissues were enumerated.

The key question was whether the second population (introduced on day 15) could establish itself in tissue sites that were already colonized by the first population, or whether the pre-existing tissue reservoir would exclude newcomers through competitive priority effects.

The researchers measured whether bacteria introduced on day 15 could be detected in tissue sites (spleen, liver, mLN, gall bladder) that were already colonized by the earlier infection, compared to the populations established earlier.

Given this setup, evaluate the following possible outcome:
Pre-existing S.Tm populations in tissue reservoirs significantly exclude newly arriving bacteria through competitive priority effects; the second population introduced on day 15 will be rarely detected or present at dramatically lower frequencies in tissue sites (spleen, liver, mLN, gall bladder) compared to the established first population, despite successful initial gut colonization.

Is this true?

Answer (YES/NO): YES